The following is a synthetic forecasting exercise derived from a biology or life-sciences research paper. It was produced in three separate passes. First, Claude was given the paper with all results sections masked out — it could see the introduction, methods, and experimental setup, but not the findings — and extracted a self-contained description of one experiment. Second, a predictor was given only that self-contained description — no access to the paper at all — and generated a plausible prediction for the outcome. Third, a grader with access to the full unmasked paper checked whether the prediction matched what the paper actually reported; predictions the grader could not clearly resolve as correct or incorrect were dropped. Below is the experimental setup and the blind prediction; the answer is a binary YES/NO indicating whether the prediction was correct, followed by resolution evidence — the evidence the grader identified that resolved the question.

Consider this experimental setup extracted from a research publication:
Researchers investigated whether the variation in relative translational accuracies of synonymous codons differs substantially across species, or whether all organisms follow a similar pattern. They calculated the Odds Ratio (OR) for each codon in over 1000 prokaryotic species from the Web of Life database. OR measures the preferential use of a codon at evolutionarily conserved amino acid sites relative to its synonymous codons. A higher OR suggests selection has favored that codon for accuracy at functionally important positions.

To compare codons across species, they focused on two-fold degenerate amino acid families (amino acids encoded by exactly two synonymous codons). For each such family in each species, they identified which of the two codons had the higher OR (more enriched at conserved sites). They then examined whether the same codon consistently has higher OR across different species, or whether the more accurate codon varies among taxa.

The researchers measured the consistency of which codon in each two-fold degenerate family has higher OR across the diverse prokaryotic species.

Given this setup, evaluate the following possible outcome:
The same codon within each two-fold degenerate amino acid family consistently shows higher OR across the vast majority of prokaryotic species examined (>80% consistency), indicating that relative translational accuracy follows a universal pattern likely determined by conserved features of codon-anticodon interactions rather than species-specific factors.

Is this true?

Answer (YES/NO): NO